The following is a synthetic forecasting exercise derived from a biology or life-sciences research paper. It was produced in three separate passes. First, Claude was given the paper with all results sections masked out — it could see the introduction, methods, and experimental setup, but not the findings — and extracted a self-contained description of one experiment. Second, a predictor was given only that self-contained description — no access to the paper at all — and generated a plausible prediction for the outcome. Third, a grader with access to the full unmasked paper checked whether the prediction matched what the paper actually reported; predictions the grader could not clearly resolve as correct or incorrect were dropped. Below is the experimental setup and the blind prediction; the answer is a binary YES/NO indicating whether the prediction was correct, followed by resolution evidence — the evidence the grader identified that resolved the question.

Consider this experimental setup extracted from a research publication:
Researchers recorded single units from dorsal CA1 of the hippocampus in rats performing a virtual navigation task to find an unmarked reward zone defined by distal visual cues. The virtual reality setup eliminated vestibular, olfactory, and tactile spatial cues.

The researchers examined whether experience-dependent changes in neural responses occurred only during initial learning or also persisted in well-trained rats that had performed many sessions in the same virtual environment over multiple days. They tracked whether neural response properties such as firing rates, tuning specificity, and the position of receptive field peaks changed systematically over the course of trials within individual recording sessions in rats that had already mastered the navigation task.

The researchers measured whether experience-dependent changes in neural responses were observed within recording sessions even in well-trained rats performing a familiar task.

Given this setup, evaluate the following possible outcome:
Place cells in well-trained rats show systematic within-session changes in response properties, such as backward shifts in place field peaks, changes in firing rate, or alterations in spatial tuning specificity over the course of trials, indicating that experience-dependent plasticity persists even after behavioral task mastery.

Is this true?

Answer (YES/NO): YES